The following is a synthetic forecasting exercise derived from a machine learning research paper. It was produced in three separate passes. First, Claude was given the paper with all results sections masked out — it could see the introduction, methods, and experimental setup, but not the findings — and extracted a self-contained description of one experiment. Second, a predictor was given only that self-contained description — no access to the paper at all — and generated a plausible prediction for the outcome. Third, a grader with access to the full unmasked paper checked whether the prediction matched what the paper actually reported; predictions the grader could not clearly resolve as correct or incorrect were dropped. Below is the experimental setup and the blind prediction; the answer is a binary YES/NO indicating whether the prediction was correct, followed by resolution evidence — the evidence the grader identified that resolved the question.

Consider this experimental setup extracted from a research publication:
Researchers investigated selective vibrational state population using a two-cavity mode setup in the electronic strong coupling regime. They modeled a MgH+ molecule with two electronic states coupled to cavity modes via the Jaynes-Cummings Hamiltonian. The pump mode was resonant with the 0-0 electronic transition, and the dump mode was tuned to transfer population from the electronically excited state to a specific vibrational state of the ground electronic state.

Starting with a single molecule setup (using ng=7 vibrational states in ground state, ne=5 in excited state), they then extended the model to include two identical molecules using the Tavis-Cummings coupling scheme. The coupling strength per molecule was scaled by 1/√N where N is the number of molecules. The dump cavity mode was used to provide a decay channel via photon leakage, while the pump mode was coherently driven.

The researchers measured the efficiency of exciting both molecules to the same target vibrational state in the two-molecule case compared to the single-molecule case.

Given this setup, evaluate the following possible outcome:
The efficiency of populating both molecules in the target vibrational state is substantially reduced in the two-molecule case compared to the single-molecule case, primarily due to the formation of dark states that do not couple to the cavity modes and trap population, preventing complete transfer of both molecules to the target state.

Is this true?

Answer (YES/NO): NO